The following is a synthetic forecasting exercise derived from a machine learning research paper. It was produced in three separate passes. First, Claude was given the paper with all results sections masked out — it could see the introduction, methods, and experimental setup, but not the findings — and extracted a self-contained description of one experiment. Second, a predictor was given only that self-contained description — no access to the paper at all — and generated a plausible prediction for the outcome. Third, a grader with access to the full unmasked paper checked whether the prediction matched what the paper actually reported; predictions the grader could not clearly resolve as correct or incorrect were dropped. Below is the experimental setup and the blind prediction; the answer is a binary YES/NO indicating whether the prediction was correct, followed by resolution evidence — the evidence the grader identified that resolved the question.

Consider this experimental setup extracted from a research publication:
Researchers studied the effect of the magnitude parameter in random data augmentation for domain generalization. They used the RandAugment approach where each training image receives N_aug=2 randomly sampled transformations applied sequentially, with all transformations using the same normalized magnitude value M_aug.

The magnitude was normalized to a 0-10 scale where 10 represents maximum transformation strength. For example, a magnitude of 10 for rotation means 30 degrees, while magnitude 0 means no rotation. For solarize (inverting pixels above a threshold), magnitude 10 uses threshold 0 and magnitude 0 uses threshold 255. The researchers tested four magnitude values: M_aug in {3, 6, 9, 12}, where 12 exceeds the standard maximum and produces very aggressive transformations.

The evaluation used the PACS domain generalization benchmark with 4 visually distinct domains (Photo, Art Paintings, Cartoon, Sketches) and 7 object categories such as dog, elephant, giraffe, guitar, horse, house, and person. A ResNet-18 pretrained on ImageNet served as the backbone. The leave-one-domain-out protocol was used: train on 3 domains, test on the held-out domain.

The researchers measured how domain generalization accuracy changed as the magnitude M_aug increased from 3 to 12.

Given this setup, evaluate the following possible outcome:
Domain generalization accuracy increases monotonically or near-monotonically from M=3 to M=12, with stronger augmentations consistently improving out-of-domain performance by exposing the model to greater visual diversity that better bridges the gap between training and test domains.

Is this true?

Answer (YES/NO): NO